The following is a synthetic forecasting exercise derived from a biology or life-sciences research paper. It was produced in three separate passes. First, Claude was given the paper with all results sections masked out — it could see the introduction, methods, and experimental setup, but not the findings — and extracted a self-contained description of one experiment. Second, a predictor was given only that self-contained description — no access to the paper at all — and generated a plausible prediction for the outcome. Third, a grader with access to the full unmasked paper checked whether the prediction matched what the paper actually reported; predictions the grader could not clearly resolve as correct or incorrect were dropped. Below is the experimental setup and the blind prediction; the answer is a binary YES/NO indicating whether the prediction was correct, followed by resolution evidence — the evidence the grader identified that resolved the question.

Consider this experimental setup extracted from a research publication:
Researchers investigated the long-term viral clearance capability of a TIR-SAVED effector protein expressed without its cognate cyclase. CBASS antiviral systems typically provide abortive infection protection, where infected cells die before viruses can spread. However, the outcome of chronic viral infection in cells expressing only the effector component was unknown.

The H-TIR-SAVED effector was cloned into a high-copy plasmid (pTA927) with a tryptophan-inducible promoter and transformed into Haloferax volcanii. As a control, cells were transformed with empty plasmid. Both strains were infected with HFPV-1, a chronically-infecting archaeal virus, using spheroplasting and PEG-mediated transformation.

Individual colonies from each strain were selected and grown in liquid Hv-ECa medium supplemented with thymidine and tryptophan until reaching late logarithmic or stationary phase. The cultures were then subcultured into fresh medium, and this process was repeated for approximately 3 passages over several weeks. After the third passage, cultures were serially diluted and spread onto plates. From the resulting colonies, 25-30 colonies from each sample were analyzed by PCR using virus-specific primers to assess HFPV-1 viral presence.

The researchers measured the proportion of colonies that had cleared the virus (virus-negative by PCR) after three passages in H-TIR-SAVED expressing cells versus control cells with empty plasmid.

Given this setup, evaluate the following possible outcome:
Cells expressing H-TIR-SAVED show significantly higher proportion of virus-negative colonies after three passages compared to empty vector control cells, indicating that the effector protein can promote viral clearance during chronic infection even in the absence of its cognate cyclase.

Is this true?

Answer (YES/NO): YES